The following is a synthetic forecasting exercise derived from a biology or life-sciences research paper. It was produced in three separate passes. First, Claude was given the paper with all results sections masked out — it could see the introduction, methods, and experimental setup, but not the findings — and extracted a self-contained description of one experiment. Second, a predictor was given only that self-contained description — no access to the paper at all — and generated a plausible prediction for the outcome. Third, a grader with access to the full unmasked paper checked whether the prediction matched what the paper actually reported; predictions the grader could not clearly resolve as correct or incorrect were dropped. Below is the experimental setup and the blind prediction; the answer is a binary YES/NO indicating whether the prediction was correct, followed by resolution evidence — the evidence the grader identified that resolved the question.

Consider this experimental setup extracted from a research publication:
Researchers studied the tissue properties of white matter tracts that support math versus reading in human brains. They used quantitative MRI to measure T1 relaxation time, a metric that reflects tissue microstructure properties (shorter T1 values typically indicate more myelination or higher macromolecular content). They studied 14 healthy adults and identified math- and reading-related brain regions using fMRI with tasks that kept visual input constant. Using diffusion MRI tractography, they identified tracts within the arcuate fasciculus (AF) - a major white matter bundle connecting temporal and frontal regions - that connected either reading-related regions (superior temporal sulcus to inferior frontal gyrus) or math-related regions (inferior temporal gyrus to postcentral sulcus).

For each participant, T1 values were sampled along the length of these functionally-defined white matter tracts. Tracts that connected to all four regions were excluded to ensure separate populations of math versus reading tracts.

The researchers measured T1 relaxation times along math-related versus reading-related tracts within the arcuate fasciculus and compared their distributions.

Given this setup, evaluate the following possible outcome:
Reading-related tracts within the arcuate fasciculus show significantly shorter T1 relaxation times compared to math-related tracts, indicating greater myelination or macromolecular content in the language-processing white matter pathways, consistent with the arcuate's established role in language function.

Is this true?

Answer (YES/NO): YES